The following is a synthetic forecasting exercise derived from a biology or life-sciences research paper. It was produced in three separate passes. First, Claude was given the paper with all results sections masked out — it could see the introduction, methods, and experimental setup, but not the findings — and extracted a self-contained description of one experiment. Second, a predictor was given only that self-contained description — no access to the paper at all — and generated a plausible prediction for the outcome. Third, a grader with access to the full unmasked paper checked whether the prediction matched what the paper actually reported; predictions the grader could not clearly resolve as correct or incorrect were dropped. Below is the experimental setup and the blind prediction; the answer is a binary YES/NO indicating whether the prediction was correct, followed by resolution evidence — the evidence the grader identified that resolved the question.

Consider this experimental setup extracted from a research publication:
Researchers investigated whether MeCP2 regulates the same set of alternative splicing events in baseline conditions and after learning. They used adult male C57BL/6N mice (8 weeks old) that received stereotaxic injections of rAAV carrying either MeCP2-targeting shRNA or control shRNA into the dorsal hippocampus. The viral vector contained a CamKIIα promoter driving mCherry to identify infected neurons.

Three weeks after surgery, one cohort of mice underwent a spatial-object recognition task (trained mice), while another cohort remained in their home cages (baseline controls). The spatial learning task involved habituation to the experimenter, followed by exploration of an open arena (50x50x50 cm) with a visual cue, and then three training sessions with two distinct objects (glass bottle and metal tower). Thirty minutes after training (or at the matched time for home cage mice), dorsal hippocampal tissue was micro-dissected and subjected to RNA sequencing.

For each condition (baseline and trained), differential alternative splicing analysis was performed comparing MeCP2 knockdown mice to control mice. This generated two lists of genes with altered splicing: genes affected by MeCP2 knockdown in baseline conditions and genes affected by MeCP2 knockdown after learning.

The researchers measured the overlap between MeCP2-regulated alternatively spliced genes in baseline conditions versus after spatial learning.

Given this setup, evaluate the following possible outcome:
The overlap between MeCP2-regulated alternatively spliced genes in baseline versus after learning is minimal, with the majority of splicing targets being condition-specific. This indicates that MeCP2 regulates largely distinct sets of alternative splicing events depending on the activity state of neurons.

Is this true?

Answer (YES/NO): YES